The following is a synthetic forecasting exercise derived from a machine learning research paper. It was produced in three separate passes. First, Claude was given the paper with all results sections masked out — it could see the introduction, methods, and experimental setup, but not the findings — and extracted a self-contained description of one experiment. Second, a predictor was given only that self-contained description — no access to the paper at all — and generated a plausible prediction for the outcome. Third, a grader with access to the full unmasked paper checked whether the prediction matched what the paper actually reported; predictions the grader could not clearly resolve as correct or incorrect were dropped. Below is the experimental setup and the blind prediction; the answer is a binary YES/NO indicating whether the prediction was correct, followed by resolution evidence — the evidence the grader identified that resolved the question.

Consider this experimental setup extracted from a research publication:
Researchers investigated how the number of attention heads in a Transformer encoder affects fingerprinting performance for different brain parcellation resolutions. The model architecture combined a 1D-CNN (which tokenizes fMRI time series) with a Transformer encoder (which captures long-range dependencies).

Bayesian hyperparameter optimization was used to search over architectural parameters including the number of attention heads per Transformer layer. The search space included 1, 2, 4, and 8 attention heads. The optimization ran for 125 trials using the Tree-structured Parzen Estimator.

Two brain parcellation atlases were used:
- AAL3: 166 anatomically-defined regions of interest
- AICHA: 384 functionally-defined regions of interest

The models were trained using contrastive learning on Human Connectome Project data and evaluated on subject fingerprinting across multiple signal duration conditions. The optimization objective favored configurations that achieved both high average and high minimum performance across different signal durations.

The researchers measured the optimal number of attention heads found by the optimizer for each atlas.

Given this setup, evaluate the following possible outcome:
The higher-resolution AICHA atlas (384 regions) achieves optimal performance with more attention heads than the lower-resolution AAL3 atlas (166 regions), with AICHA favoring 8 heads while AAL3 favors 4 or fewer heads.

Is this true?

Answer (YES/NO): NO